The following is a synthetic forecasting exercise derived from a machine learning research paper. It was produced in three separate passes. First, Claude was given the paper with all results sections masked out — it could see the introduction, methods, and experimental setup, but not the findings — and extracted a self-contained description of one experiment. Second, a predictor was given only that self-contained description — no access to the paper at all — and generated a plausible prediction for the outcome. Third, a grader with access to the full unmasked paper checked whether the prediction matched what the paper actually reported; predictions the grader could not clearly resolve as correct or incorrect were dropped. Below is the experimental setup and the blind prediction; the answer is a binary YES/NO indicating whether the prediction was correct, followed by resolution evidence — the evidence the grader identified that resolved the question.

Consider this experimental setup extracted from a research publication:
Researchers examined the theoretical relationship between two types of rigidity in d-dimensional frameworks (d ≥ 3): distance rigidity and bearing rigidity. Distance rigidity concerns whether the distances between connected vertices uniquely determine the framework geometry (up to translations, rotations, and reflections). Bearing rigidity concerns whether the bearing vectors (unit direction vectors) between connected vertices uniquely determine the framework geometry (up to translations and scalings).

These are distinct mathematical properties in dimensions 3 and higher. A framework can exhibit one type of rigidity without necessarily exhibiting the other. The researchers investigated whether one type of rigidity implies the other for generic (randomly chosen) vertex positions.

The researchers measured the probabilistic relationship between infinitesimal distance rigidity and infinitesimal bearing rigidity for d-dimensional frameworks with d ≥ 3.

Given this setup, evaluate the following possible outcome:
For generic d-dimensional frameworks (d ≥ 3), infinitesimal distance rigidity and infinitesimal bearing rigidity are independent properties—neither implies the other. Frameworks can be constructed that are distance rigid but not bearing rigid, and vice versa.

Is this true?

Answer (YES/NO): NO